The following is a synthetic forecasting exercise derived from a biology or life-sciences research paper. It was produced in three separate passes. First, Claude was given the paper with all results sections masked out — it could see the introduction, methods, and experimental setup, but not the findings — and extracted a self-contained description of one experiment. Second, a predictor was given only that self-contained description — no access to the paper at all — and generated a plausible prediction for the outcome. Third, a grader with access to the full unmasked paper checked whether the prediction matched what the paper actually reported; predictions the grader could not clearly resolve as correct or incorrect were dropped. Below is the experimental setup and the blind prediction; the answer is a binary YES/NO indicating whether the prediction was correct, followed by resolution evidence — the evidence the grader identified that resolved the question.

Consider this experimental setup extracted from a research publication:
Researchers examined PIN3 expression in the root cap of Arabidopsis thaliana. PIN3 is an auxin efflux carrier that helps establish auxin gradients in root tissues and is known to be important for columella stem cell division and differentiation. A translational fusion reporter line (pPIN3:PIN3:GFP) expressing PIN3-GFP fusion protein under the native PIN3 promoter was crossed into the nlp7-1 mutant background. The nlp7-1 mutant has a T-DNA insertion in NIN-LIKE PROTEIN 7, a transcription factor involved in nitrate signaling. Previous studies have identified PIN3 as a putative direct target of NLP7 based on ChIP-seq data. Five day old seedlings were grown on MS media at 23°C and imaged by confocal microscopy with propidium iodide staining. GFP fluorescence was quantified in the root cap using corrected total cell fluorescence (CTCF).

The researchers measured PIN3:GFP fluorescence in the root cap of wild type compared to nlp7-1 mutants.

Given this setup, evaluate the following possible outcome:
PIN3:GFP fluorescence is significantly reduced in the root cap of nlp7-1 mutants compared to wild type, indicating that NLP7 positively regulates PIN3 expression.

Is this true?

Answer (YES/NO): NO